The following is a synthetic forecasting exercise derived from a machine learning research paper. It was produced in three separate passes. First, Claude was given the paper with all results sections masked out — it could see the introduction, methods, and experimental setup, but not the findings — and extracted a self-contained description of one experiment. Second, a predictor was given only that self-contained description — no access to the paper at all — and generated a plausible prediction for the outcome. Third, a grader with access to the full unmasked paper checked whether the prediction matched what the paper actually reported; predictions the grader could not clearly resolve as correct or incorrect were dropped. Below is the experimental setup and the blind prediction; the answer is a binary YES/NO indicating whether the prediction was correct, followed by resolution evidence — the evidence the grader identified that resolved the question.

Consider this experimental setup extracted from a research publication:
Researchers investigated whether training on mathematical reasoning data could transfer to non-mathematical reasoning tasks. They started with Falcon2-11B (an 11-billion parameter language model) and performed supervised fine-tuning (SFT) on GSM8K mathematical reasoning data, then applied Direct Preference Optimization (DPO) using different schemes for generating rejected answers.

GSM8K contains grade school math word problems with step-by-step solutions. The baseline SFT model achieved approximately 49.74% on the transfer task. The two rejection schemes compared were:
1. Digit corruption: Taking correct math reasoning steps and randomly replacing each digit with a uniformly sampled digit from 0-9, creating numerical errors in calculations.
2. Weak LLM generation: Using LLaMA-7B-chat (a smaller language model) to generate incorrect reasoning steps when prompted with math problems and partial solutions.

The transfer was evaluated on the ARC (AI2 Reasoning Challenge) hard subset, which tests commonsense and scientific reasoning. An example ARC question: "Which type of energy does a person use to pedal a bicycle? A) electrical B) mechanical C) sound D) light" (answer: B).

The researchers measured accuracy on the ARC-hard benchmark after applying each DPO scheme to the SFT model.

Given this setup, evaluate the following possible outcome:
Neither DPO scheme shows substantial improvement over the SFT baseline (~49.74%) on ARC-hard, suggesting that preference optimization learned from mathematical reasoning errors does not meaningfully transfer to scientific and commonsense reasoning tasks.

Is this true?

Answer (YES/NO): NO